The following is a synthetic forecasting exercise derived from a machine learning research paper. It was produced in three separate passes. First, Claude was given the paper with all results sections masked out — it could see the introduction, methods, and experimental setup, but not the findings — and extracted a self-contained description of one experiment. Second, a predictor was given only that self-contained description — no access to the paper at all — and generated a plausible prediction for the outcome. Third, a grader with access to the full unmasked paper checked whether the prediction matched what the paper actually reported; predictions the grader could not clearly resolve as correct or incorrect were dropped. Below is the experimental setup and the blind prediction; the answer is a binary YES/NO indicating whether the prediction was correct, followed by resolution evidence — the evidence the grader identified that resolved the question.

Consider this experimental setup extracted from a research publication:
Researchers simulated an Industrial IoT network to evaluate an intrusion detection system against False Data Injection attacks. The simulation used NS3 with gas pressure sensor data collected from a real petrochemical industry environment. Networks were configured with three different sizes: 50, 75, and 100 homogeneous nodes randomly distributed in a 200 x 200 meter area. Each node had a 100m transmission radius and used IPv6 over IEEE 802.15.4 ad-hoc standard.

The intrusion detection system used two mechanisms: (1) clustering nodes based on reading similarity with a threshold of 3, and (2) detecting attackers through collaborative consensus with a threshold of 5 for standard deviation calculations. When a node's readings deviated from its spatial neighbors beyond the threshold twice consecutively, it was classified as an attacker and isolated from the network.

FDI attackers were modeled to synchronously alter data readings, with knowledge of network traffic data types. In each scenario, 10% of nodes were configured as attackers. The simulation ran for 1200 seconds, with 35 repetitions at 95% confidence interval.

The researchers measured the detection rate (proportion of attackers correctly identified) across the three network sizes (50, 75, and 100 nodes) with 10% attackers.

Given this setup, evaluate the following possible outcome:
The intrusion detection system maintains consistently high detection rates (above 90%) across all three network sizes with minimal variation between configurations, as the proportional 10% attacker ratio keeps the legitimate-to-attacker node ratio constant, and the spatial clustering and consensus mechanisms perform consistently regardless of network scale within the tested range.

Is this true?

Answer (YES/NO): YES